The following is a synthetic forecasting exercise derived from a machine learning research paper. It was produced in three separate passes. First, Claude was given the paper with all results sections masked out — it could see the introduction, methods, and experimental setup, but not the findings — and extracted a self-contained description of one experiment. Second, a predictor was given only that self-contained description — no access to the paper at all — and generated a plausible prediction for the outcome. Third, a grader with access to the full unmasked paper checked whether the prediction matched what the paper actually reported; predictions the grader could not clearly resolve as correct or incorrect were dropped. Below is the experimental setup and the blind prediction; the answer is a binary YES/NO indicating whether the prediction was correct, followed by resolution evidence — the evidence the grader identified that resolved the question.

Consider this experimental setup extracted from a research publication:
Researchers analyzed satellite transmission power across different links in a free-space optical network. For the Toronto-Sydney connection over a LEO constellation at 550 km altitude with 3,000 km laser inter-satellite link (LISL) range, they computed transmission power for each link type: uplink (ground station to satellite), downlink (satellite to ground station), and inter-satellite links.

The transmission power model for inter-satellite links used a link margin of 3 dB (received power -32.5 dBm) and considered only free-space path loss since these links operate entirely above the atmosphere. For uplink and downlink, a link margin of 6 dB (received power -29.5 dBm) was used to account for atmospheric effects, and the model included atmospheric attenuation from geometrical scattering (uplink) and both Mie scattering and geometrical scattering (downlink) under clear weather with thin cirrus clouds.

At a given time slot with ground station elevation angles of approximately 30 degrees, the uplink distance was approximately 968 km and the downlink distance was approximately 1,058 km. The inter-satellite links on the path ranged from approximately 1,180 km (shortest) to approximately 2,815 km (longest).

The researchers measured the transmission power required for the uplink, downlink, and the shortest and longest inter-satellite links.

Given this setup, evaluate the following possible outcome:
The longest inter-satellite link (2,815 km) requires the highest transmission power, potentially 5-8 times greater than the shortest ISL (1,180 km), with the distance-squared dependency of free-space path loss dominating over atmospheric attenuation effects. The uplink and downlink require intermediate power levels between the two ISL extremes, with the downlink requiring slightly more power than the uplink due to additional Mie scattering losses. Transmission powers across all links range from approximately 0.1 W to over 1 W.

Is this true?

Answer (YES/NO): NO